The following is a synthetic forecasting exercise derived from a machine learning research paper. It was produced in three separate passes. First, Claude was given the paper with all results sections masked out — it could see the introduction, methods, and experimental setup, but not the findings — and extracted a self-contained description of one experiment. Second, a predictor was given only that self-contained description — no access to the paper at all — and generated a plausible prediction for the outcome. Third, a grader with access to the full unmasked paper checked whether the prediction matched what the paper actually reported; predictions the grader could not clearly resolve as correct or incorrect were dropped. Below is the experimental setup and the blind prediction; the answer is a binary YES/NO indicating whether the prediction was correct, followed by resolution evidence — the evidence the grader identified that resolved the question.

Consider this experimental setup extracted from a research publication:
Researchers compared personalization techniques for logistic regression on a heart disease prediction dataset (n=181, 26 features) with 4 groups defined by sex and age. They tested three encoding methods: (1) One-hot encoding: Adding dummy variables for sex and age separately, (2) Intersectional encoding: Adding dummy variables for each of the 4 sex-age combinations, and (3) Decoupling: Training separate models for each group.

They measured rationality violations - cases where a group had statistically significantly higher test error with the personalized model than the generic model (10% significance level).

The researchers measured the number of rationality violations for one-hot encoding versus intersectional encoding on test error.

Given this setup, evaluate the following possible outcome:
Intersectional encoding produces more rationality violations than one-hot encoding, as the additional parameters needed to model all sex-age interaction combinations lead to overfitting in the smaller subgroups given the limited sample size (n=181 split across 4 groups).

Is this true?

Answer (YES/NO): YES